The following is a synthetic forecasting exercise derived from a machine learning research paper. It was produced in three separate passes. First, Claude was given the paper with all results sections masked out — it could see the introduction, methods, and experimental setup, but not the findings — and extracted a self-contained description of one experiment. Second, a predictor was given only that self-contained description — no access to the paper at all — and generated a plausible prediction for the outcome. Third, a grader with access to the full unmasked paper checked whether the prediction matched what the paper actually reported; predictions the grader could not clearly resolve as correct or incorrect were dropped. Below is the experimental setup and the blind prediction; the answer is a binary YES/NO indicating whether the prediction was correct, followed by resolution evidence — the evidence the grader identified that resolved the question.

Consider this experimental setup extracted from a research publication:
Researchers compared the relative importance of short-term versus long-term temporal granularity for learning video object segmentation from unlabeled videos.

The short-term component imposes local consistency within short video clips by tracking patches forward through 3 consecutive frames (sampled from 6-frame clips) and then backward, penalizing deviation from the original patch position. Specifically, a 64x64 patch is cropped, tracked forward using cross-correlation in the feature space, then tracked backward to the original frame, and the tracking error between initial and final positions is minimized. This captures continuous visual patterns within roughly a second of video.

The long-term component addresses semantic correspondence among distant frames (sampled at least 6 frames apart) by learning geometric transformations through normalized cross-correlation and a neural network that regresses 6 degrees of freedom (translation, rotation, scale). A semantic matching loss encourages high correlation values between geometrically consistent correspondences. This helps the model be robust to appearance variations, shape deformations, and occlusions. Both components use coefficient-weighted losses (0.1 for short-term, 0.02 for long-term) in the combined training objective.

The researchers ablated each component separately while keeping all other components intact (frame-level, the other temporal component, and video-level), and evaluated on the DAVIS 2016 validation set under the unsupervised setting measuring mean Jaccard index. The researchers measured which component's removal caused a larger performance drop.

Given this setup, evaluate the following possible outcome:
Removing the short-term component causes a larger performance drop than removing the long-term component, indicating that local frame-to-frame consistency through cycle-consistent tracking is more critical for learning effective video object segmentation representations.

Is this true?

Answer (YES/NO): YES